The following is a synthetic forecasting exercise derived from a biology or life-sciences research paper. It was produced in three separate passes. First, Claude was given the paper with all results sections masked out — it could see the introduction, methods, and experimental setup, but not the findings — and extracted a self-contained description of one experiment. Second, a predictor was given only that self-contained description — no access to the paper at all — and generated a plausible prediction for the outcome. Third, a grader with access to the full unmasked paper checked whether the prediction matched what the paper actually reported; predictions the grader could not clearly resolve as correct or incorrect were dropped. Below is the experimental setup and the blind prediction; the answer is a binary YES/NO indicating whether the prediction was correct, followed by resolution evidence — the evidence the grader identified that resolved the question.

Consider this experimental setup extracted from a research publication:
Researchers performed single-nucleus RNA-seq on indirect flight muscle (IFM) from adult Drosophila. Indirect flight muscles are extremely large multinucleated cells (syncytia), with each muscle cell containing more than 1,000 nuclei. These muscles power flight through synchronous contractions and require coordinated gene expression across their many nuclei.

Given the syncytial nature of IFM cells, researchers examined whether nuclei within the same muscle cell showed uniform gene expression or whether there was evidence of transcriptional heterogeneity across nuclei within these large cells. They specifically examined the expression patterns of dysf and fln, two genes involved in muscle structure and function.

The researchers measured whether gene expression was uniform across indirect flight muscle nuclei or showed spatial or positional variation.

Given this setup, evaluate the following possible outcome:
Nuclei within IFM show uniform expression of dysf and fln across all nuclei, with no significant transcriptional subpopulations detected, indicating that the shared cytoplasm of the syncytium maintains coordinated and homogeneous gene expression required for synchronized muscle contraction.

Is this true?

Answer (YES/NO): NO